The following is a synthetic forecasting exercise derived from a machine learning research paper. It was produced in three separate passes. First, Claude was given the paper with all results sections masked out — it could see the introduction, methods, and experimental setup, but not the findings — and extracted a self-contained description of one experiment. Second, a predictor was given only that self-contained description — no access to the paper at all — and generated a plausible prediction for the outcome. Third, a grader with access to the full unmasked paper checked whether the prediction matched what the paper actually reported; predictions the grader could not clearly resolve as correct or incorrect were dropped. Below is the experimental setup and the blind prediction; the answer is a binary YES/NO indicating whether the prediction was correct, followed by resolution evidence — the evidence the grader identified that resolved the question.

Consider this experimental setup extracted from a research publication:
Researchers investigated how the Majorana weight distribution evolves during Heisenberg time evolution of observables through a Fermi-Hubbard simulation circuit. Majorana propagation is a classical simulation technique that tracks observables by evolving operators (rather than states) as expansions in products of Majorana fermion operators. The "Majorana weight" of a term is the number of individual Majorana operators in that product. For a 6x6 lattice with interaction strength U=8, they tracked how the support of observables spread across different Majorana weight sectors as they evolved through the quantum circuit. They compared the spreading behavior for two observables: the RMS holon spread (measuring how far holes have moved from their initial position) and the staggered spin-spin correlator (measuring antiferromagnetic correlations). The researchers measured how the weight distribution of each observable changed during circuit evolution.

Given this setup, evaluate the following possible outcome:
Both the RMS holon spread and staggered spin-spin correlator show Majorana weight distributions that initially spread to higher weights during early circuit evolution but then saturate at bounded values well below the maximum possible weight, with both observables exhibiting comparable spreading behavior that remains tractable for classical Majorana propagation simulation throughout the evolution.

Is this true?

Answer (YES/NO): NO